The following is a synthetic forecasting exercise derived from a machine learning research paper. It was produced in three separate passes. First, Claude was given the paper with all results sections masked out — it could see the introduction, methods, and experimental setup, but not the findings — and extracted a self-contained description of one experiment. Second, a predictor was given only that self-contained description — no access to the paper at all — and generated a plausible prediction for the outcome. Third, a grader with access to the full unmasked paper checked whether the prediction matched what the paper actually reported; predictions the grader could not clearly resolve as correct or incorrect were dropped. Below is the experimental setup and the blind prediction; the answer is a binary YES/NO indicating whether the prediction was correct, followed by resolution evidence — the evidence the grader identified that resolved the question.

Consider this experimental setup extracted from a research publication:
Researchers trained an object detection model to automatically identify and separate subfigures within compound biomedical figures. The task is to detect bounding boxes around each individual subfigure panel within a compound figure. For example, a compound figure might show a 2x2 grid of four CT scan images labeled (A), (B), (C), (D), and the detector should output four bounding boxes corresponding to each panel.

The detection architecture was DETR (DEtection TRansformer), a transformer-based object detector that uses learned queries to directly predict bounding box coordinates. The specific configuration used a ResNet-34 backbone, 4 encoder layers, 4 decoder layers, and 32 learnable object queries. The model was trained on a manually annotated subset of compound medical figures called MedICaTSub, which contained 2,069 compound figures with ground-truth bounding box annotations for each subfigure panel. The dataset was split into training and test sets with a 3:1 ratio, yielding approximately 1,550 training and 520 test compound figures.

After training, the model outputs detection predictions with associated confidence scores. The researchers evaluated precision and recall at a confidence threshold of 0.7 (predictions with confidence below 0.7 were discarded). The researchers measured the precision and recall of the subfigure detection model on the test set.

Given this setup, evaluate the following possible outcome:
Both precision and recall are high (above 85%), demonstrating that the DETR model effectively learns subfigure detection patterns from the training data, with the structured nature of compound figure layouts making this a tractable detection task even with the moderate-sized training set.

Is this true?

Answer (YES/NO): YES